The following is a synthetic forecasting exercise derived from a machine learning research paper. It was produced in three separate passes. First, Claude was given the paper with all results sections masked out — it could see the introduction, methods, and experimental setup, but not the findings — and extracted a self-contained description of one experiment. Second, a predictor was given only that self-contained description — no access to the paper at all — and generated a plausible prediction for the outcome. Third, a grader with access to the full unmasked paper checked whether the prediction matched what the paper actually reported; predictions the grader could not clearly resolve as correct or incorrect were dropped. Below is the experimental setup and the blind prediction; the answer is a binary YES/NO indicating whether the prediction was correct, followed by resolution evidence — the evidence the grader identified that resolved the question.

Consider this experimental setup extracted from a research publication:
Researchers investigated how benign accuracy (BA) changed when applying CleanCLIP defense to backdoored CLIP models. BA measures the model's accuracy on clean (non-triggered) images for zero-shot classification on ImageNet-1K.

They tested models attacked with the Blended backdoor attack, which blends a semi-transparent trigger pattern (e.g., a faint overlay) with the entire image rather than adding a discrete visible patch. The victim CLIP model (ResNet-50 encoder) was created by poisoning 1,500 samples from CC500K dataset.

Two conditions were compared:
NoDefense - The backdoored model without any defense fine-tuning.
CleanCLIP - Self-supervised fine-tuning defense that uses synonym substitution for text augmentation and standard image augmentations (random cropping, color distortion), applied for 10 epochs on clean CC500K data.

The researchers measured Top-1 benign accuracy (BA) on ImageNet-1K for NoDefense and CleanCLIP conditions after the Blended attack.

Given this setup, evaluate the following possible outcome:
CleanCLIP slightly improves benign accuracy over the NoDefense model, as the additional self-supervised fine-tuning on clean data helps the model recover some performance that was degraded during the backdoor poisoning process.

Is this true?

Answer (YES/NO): NO